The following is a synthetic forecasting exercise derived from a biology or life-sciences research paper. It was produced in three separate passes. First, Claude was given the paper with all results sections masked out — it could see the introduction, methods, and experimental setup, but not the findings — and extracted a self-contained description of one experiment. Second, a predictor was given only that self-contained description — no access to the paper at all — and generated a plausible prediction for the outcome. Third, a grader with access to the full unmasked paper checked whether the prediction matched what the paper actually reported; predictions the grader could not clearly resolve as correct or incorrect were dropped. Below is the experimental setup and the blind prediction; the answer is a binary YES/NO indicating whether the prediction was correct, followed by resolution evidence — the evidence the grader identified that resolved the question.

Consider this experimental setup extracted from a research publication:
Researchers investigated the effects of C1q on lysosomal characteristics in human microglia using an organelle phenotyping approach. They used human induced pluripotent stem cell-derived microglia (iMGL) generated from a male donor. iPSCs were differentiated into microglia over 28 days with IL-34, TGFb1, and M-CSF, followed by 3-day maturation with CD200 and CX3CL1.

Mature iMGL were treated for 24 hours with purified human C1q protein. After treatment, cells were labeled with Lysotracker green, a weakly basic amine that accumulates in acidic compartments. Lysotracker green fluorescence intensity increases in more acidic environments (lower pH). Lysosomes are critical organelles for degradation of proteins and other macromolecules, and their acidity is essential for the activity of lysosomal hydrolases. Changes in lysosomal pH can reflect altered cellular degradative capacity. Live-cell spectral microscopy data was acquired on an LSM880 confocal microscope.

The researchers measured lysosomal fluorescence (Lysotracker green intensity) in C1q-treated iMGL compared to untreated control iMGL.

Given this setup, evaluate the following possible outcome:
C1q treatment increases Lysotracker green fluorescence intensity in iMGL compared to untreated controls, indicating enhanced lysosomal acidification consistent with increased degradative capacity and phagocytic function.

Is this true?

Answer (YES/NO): NO